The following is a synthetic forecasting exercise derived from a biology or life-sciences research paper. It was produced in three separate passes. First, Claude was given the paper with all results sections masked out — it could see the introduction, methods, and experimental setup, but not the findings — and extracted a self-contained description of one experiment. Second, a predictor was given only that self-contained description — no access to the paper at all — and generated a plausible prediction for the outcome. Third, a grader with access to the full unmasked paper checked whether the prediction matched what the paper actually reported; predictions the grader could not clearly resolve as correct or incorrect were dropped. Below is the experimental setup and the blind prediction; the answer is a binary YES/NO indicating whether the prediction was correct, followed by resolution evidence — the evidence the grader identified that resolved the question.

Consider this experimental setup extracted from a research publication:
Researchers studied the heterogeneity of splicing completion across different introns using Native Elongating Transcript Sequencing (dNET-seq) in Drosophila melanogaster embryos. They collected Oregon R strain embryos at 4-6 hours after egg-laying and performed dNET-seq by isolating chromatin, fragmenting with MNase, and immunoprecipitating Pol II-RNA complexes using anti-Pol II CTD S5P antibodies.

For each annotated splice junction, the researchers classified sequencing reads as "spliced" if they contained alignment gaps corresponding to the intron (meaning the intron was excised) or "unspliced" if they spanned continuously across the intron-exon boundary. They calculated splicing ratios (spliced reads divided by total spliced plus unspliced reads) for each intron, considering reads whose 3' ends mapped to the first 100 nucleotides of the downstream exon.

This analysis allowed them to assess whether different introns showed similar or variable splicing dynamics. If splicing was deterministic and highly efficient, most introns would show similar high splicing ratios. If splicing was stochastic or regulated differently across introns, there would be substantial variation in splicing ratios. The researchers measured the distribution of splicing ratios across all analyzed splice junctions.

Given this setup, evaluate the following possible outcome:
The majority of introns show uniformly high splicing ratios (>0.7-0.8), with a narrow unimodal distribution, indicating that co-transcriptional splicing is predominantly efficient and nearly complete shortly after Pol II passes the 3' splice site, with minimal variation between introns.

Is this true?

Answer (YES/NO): NO